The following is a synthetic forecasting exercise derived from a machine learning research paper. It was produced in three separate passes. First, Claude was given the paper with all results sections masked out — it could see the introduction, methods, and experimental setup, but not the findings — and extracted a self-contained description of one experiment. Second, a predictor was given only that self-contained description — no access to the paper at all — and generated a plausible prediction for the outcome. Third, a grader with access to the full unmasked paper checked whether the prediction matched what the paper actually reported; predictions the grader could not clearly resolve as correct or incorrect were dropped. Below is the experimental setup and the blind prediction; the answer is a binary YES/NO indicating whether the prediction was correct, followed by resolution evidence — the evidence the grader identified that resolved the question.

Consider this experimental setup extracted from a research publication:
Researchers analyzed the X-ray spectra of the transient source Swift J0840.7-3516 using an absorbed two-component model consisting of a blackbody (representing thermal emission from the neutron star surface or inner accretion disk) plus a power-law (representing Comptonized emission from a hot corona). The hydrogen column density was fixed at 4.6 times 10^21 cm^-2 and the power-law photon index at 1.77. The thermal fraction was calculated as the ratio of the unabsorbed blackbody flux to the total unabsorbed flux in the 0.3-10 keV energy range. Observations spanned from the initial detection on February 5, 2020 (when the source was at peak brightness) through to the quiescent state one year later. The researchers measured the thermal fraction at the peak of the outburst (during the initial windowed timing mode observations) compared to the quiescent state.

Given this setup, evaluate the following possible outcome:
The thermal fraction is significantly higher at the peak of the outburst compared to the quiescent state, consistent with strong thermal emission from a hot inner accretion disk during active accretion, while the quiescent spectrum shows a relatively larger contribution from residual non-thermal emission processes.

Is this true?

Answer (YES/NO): NO